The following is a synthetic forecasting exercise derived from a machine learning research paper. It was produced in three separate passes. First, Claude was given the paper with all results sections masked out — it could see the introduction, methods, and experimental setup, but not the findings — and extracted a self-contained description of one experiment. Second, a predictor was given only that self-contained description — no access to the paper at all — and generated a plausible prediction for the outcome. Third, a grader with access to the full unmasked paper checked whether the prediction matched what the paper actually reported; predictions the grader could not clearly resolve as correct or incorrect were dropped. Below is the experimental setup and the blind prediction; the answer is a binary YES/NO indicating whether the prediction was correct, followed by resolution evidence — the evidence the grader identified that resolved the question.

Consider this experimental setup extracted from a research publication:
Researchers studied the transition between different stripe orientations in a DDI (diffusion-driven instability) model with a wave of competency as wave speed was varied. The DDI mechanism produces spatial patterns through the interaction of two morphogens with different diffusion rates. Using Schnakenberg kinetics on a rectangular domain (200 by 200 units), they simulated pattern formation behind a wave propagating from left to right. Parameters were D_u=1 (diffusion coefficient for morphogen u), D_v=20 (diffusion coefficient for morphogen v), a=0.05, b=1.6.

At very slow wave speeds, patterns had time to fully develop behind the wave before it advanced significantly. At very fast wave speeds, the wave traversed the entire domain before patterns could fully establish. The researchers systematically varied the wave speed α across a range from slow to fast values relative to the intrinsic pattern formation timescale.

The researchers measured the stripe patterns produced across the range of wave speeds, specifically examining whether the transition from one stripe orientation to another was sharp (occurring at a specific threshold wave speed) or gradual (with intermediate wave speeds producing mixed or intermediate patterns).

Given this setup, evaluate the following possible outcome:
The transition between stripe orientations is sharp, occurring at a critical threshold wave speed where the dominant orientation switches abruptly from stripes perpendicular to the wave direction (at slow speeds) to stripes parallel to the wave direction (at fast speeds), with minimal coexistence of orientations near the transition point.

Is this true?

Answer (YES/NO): NO